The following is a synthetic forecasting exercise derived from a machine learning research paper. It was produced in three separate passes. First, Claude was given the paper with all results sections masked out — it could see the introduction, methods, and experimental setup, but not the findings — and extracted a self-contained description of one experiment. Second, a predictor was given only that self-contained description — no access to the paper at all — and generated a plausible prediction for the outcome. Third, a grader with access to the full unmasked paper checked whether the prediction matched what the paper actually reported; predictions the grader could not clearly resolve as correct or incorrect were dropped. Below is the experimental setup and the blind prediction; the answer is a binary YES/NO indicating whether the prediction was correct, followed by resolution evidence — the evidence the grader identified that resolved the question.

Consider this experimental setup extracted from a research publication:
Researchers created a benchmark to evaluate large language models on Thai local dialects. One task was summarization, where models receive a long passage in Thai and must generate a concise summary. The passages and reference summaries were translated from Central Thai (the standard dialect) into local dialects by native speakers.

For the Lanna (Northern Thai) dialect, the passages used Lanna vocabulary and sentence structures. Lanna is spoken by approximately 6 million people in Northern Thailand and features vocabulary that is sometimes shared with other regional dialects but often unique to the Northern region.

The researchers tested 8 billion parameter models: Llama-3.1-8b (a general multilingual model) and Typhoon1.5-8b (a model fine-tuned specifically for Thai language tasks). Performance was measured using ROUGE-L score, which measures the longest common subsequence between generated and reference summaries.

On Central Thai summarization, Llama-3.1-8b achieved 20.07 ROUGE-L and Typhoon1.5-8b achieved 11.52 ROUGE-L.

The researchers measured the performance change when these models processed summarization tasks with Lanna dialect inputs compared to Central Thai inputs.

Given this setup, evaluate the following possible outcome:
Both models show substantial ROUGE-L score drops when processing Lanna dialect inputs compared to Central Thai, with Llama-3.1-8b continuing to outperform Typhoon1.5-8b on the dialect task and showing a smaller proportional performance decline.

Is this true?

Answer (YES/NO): YES